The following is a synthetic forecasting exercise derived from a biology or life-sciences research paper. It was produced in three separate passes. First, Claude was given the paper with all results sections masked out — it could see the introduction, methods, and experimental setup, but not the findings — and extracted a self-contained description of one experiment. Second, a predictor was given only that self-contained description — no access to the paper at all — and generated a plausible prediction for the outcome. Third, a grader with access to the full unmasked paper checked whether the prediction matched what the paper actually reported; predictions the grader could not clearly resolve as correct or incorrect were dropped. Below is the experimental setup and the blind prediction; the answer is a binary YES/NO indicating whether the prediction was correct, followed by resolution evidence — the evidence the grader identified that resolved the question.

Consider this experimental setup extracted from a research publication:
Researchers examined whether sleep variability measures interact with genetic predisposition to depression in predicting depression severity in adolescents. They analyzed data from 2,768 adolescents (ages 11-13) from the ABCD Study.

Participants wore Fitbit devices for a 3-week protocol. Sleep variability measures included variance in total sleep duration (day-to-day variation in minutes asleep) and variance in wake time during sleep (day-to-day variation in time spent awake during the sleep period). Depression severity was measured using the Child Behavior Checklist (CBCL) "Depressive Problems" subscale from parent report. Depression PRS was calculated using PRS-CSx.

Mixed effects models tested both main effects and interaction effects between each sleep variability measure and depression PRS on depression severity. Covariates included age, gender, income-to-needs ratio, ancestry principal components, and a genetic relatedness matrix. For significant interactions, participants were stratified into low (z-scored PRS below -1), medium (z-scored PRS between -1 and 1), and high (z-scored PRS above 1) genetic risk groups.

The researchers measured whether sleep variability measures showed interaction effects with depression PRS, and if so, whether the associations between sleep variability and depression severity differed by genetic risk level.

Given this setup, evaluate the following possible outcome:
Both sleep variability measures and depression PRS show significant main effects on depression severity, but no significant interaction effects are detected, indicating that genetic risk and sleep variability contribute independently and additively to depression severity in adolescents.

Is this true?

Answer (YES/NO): NO